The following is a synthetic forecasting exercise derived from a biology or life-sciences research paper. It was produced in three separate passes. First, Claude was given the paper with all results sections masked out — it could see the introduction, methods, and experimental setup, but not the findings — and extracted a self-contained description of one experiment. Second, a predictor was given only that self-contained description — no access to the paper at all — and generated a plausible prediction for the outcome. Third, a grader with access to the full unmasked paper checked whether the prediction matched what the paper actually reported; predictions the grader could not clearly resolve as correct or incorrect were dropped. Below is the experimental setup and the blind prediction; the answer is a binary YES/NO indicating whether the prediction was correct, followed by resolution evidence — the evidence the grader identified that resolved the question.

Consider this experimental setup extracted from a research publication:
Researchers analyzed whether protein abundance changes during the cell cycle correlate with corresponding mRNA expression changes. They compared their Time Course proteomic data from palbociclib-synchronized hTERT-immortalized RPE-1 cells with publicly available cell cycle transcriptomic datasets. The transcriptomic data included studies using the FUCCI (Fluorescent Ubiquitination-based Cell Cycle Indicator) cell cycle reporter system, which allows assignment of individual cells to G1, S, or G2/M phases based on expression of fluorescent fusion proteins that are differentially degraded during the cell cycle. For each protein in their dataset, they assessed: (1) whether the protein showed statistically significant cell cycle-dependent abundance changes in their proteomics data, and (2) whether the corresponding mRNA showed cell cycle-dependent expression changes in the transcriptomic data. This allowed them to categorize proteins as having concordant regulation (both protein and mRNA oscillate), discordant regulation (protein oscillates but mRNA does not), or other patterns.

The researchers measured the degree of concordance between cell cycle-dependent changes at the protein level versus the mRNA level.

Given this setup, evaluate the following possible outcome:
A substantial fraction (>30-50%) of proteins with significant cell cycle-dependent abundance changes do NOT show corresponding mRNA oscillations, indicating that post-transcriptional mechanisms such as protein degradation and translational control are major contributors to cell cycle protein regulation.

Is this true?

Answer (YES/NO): YES